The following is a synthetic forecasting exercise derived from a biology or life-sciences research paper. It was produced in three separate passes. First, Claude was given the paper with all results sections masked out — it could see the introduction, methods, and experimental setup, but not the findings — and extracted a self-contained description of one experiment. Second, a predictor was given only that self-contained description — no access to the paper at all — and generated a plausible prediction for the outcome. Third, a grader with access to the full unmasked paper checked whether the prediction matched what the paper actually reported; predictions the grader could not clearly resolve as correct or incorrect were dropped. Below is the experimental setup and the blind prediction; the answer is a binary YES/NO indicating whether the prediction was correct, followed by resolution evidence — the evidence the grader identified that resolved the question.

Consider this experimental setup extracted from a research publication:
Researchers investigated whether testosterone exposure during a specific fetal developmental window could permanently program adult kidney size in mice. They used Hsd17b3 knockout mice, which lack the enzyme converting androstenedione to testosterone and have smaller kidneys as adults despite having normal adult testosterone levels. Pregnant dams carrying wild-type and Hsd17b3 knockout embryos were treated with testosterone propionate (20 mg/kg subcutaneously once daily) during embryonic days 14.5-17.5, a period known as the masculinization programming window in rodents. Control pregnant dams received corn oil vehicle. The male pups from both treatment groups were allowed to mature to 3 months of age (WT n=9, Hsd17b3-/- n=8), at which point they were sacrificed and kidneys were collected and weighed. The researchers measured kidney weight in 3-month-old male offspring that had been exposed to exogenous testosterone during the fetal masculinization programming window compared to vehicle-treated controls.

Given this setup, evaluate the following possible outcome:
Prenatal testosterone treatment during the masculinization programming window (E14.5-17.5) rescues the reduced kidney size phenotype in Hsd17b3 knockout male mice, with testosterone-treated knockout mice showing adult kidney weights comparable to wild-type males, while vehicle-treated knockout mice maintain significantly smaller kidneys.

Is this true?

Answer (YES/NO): YES